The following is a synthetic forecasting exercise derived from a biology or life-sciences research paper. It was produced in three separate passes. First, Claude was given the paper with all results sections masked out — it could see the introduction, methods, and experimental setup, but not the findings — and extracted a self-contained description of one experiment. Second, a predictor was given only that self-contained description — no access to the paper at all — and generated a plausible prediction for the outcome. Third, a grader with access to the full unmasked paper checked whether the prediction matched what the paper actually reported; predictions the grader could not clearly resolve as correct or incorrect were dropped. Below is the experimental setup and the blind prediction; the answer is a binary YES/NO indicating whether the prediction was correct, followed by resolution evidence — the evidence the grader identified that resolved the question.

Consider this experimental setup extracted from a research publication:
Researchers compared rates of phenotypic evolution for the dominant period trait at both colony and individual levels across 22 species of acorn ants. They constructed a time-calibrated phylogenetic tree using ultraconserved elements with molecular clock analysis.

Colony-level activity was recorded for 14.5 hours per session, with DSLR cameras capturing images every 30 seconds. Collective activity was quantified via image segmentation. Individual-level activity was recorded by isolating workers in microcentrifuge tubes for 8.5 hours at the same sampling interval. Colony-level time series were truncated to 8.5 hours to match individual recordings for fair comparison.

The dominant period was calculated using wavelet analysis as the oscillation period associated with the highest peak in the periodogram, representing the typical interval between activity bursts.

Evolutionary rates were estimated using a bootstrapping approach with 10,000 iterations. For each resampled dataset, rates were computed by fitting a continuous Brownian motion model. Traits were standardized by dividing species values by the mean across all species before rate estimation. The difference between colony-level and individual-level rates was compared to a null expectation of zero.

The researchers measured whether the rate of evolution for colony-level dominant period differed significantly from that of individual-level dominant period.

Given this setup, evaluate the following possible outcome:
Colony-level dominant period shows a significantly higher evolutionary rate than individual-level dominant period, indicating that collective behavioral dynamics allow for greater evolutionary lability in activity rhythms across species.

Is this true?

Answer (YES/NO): NO